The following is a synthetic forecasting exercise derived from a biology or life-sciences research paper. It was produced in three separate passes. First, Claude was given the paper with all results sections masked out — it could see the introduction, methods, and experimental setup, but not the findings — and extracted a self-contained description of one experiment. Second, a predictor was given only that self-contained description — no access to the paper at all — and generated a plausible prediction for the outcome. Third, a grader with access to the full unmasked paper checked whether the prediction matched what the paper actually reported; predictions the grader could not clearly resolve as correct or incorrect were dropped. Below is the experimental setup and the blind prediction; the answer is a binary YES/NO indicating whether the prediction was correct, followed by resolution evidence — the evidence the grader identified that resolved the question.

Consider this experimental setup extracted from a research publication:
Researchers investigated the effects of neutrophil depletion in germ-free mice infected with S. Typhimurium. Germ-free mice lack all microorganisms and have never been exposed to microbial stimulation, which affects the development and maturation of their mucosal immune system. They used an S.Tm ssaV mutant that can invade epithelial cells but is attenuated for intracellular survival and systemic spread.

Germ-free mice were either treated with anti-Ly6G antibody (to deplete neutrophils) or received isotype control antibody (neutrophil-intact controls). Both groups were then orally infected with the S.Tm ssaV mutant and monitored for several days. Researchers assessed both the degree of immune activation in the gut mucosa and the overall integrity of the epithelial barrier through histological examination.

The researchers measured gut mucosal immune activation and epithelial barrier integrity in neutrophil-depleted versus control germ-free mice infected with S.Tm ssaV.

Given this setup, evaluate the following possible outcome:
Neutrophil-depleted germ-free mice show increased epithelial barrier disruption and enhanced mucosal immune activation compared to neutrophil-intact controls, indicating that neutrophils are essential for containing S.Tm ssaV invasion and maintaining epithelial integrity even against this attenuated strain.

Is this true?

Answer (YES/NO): YES